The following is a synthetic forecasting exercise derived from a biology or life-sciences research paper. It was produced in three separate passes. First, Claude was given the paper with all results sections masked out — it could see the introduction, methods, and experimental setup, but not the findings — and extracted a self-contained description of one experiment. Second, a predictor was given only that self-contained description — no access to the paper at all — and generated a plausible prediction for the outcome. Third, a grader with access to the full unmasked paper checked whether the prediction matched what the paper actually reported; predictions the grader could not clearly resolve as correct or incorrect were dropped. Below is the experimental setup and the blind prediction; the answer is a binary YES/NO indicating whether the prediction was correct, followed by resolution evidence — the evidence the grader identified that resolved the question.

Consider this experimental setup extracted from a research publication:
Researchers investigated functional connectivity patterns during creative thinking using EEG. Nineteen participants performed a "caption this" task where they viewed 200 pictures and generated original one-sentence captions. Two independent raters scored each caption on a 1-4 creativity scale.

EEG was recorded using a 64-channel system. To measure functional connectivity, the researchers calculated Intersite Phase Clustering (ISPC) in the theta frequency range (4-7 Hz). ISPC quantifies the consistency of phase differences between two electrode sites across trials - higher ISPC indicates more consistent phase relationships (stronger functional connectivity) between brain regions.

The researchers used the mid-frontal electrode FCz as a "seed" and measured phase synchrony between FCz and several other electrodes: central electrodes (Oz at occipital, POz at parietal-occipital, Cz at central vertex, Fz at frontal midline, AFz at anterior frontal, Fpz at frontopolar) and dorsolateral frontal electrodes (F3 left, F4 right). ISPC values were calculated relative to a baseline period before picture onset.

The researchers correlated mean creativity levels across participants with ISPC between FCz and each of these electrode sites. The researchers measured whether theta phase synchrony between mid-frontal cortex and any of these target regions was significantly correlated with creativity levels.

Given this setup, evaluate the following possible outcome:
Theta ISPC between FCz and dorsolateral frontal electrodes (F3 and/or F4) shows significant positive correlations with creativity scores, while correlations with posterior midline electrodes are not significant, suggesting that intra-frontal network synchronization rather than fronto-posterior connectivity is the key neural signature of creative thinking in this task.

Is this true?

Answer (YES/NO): NO